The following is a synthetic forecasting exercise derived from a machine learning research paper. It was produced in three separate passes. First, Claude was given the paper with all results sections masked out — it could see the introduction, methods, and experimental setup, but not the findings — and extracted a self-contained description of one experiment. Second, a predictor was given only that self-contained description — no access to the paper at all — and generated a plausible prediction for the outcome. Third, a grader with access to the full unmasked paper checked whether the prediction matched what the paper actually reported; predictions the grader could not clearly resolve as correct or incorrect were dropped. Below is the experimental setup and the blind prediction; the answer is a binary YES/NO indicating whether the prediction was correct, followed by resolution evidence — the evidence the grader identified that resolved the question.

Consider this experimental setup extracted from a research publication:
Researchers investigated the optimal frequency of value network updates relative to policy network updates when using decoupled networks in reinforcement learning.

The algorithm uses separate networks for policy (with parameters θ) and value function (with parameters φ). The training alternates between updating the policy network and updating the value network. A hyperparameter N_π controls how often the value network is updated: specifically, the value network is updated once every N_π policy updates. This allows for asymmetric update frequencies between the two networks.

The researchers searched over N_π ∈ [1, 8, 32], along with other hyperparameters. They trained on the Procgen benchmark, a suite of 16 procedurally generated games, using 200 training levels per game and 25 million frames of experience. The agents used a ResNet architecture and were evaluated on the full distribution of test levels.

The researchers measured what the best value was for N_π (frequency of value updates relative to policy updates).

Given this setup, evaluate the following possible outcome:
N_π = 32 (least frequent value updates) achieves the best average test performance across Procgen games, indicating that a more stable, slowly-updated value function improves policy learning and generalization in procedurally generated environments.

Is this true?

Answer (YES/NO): NO